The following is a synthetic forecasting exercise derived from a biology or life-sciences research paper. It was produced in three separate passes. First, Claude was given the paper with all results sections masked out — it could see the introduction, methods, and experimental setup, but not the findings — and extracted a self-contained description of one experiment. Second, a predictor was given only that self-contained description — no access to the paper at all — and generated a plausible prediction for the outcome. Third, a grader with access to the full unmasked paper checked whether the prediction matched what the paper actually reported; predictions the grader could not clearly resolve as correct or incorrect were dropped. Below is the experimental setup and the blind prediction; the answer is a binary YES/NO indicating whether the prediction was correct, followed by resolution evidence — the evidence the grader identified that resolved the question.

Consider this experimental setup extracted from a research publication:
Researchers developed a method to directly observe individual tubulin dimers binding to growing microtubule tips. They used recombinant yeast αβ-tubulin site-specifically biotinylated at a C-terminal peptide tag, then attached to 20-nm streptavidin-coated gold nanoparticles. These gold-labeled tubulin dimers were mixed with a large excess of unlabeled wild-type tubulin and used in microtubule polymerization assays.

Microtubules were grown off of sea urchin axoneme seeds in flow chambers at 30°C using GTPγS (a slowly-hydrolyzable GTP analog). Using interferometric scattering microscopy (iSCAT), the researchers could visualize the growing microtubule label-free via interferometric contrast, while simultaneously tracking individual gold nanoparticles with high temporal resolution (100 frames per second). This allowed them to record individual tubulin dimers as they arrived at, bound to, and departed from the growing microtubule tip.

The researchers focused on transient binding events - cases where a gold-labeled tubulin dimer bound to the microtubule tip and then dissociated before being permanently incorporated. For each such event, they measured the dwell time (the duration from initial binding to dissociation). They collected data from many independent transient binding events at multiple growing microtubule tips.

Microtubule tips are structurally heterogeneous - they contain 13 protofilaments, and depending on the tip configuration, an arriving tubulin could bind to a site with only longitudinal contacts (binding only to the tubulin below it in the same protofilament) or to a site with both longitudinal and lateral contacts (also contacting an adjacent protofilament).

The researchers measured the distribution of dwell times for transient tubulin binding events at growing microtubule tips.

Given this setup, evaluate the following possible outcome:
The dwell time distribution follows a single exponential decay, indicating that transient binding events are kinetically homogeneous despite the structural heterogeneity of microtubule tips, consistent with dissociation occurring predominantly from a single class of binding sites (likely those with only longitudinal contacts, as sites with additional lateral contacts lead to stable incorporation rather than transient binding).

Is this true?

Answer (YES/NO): NO